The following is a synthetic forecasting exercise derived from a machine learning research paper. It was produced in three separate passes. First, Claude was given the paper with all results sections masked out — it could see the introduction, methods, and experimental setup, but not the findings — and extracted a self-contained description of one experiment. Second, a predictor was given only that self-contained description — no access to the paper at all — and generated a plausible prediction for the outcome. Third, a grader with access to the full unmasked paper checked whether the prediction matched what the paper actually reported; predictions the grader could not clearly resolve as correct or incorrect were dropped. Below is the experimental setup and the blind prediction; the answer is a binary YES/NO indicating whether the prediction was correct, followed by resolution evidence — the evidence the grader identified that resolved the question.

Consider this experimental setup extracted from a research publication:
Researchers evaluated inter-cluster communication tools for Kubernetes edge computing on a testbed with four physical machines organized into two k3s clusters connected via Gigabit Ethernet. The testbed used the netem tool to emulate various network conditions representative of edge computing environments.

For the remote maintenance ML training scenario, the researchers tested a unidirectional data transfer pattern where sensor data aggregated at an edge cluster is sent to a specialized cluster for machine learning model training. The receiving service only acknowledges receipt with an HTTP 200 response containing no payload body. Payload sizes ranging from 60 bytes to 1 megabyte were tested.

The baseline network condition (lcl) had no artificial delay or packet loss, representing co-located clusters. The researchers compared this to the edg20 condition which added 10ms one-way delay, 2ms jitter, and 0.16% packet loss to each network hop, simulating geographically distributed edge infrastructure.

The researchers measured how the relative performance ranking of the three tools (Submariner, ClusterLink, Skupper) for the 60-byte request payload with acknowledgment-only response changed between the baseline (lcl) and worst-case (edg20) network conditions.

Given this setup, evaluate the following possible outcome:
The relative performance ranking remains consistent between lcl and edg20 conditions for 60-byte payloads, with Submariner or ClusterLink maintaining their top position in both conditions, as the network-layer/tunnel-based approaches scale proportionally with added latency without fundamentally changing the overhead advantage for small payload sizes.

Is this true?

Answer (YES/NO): YES